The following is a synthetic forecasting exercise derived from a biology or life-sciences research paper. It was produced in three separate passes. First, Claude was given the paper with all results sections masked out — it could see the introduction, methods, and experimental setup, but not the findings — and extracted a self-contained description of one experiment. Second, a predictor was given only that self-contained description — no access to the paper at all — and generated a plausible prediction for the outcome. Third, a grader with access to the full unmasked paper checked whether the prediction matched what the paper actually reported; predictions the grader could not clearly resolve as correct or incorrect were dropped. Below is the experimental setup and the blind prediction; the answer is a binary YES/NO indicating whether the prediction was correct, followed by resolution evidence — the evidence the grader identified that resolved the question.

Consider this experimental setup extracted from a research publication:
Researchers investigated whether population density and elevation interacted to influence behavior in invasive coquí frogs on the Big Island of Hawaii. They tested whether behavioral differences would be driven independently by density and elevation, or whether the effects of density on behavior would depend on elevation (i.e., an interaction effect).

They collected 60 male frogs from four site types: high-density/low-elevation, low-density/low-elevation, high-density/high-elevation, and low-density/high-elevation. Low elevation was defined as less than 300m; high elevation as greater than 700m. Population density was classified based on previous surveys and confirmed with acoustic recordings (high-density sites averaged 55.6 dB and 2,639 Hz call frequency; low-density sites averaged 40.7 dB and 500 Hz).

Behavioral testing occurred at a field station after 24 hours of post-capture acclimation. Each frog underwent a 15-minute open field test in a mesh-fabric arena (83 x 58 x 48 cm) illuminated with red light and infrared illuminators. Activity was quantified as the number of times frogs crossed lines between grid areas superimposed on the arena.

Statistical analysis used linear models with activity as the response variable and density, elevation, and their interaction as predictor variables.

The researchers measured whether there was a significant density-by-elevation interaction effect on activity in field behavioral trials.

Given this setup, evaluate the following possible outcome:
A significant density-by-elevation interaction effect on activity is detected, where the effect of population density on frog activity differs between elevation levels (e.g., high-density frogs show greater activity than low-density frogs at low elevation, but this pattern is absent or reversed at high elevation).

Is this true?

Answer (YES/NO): NO